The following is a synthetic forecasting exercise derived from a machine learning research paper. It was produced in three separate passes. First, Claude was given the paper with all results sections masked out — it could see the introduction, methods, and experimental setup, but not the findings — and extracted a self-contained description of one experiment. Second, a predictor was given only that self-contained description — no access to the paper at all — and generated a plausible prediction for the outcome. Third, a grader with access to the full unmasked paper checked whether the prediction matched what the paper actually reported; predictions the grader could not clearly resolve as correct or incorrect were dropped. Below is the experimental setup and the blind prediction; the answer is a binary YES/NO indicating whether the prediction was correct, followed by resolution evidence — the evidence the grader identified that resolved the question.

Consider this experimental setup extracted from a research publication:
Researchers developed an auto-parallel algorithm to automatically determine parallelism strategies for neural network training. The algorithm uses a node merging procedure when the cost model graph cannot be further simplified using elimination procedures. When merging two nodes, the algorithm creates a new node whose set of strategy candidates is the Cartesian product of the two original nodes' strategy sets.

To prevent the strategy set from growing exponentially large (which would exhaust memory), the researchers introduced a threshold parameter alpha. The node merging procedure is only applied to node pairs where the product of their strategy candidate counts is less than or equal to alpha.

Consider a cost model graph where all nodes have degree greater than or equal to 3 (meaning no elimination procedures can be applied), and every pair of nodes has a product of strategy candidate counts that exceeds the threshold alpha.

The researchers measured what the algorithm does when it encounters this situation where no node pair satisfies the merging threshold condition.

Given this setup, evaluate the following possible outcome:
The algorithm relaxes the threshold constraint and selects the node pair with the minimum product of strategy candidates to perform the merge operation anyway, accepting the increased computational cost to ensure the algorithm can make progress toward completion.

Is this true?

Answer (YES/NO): NO